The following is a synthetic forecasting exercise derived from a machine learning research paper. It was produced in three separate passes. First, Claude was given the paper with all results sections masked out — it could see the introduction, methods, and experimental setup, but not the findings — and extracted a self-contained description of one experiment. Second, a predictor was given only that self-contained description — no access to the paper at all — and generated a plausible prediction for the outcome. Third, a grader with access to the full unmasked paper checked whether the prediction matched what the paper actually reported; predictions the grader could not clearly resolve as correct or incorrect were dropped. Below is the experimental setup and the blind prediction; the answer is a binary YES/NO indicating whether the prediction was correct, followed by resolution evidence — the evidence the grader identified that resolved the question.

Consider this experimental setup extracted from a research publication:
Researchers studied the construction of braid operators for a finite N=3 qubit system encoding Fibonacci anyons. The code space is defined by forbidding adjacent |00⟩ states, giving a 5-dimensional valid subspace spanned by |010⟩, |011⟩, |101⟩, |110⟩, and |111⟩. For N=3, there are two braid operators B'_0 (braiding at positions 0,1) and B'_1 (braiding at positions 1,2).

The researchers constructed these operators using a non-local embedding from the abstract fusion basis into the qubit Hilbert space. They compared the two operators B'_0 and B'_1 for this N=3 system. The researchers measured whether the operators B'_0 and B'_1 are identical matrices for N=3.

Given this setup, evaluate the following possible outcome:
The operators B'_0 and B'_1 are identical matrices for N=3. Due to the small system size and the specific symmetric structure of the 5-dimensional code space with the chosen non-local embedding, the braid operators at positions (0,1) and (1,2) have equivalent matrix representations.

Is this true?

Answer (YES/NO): NO